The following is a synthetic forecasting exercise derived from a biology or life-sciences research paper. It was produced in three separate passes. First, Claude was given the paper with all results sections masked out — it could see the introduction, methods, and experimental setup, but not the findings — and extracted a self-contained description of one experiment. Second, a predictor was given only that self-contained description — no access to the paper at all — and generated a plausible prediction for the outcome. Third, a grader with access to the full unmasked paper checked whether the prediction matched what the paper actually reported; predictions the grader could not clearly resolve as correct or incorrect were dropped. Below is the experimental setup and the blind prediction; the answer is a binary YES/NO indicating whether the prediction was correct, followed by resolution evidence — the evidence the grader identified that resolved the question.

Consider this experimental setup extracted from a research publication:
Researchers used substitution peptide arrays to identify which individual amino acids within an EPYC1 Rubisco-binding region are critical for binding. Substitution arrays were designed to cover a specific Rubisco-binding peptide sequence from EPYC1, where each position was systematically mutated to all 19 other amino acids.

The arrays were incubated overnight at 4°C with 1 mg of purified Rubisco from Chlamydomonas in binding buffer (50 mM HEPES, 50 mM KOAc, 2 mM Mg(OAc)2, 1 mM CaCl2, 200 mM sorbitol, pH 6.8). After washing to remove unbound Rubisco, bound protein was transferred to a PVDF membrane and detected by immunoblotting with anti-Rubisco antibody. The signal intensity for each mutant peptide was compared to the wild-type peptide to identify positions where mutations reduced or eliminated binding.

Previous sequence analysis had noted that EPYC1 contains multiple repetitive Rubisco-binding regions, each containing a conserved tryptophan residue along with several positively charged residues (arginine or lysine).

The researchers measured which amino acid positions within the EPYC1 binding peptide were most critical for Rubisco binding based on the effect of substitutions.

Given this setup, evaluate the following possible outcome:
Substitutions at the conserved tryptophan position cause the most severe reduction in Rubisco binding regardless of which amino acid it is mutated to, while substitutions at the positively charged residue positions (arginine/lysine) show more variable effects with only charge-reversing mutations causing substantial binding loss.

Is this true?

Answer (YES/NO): NO